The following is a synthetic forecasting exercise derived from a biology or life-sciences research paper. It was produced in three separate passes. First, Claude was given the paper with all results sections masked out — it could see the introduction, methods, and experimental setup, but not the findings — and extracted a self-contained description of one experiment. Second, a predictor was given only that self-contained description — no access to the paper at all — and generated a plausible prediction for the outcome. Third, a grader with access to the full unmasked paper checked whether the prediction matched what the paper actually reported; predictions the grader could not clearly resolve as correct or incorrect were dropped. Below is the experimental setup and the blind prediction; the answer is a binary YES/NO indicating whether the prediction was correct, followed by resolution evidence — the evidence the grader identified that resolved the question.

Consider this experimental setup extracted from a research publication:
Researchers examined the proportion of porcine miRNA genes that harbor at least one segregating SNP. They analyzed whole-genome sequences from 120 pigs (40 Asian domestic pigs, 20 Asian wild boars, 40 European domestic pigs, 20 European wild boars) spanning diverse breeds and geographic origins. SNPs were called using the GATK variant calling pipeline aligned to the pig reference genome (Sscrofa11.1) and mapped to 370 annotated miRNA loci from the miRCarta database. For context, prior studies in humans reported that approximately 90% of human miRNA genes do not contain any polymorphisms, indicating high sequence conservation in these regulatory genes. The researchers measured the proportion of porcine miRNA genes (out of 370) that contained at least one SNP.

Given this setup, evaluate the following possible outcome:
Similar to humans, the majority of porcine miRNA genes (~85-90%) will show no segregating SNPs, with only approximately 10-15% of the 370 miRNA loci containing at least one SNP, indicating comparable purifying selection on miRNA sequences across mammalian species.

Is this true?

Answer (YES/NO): NO